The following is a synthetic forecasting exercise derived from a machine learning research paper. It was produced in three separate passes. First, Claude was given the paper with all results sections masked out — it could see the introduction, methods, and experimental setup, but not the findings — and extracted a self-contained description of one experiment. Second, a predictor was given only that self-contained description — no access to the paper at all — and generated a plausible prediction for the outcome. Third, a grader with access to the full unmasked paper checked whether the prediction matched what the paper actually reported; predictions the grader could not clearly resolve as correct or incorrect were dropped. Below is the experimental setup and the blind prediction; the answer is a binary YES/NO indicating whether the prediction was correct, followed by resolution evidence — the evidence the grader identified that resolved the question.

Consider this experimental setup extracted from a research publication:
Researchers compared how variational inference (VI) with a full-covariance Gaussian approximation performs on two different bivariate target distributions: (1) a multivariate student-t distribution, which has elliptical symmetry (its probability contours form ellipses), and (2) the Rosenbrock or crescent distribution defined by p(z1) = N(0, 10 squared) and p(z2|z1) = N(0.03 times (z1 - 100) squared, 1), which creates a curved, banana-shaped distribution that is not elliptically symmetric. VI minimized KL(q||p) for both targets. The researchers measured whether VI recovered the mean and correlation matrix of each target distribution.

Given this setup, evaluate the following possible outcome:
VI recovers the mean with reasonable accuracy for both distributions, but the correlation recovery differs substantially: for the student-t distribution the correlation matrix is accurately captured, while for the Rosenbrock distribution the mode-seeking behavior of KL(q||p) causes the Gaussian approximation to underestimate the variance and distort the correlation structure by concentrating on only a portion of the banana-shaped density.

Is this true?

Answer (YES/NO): NO